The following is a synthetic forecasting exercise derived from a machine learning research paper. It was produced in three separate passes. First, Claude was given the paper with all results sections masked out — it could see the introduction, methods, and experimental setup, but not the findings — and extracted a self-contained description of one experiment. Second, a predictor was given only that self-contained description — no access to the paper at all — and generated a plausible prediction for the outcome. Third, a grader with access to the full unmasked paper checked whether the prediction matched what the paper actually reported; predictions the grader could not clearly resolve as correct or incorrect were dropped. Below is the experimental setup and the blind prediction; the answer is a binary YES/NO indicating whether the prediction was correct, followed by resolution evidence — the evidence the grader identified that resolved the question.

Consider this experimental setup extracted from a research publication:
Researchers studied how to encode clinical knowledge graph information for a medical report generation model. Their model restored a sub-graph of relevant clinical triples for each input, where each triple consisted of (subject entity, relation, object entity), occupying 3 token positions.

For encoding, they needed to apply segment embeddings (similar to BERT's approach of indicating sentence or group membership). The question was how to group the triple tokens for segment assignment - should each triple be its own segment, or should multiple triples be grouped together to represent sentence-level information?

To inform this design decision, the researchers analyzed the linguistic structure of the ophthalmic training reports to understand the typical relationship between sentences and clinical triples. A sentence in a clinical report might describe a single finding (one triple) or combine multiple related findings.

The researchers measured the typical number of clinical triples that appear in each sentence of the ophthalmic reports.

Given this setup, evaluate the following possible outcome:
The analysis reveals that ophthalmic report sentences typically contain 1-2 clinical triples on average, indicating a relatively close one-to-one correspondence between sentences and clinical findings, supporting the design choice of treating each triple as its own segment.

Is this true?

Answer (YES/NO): NO